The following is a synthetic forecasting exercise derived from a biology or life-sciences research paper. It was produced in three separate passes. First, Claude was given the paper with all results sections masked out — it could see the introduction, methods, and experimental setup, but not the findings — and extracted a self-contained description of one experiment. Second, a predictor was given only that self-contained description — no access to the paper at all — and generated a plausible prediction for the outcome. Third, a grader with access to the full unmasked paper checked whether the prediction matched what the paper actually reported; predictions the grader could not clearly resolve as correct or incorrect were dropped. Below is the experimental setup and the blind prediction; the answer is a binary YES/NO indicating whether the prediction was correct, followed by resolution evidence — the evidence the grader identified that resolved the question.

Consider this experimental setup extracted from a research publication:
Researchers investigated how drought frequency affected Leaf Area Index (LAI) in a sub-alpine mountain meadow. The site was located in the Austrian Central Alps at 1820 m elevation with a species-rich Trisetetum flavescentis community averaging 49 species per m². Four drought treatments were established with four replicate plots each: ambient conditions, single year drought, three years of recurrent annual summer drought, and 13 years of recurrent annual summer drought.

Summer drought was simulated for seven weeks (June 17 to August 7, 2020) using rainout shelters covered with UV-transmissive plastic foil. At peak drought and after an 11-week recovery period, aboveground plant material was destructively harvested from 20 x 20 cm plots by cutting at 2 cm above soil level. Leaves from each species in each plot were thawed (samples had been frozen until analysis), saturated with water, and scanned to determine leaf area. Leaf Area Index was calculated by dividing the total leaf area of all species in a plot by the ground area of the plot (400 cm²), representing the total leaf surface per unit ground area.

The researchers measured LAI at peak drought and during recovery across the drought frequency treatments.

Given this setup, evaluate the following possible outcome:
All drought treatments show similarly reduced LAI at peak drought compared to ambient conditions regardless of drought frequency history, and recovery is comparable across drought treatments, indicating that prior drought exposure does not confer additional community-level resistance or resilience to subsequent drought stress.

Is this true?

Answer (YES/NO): NO